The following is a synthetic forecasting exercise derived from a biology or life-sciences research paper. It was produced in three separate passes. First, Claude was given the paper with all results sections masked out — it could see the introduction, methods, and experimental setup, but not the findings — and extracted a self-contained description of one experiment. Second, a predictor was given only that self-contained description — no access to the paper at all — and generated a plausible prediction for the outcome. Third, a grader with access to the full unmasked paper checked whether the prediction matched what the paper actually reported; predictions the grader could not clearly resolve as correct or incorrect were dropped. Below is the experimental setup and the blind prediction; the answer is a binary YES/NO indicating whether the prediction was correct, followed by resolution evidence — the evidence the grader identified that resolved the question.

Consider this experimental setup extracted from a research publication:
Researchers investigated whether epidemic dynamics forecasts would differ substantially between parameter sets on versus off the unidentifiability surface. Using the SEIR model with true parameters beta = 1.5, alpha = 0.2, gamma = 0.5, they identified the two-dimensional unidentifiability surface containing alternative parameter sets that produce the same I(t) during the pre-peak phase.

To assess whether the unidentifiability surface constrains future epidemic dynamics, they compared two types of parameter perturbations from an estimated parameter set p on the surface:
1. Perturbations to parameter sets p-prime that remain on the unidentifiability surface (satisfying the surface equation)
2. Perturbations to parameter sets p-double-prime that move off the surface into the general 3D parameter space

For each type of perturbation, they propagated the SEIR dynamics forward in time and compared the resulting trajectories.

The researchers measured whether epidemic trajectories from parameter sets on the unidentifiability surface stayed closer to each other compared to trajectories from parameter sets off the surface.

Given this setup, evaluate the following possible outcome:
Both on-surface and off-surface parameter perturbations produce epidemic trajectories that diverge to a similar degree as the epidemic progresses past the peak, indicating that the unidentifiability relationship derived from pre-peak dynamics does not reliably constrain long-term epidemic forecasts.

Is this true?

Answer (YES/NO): NO